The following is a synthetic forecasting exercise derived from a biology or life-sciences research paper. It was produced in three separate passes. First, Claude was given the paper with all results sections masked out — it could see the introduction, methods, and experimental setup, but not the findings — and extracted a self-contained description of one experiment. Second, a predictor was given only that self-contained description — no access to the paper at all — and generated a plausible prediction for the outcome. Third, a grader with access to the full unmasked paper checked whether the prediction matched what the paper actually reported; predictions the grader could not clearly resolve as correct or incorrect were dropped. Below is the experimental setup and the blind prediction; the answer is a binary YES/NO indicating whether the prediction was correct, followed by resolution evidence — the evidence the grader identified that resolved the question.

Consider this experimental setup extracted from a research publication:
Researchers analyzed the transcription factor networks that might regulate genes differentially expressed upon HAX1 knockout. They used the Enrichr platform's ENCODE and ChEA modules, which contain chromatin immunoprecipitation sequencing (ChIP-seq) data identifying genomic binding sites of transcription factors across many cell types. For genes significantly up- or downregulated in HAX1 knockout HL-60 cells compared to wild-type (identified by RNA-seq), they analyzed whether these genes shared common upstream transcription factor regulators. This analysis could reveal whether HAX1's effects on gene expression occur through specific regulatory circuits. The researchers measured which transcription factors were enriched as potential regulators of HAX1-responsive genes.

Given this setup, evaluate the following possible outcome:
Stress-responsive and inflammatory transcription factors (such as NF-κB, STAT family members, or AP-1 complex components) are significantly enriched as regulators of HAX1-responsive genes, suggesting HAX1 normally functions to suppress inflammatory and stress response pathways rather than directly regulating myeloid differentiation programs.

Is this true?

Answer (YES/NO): NO